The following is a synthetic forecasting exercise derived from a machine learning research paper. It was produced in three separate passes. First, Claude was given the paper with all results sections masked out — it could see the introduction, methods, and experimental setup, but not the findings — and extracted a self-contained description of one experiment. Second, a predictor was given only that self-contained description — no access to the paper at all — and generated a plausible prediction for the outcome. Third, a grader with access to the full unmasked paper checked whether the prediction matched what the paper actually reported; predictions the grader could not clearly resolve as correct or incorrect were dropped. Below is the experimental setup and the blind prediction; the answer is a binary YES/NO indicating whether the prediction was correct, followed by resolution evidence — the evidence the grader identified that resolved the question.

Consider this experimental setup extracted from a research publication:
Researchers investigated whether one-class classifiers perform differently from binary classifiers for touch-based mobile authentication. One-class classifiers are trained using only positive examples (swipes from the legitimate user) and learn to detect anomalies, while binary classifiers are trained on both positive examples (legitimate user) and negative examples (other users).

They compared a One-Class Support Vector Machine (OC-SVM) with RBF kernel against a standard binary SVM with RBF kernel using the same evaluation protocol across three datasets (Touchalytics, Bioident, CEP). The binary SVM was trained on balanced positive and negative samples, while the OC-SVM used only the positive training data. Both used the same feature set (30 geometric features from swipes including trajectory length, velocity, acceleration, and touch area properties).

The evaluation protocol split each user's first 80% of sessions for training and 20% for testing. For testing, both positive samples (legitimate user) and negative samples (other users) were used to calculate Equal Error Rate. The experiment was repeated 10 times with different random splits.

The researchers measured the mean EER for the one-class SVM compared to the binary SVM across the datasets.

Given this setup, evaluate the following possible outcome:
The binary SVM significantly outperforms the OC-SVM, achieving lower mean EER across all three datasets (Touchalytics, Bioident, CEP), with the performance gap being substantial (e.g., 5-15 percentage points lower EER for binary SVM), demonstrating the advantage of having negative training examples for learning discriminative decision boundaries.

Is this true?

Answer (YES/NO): YES